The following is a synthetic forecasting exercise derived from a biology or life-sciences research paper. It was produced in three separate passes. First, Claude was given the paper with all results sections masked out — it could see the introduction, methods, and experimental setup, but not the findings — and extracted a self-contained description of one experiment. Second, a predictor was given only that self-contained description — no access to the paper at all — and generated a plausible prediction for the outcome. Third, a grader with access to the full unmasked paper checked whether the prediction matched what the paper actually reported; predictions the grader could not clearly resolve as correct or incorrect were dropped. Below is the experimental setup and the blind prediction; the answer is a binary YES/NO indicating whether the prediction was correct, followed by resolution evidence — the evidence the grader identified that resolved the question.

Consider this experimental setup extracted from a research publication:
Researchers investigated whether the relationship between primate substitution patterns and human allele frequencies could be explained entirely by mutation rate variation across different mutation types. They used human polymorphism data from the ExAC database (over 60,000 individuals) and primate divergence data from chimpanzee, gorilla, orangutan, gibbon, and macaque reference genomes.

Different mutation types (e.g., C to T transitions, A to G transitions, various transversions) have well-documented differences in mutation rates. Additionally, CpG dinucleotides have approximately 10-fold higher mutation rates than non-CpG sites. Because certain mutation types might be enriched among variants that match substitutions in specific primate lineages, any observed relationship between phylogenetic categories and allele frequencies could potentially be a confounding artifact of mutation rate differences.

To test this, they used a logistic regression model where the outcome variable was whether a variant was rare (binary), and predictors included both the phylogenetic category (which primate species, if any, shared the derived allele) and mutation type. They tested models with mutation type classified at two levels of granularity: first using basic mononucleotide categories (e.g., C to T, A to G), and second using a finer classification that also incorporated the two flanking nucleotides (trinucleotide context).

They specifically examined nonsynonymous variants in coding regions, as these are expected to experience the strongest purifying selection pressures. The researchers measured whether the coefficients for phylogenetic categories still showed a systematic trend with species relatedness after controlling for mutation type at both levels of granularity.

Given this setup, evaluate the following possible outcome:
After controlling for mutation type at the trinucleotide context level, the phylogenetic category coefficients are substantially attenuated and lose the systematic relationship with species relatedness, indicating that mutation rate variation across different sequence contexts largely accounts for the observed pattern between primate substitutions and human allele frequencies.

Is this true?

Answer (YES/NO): NO